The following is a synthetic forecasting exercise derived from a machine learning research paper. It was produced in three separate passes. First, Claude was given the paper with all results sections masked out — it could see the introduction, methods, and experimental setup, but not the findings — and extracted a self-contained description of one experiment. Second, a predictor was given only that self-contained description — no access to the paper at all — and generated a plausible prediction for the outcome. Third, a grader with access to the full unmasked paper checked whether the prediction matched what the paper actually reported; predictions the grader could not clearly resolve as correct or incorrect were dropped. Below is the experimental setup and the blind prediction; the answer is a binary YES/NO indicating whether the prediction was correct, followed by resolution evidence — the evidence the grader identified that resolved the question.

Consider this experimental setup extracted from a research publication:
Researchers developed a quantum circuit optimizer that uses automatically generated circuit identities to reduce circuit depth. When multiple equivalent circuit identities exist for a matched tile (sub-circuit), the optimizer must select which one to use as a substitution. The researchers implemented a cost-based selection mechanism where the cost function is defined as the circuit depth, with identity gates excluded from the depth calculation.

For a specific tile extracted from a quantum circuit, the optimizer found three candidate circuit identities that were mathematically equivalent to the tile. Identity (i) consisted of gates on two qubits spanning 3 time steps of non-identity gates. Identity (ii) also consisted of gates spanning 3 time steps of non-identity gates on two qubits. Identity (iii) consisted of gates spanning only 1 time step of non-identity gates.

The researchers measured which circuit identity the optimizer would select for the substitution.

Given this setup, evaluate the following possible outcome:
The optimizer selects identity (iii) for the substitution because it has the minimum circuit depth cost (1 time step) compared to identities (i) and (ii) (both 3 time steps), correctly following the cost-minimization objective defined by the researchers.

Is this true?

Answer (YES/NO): YES